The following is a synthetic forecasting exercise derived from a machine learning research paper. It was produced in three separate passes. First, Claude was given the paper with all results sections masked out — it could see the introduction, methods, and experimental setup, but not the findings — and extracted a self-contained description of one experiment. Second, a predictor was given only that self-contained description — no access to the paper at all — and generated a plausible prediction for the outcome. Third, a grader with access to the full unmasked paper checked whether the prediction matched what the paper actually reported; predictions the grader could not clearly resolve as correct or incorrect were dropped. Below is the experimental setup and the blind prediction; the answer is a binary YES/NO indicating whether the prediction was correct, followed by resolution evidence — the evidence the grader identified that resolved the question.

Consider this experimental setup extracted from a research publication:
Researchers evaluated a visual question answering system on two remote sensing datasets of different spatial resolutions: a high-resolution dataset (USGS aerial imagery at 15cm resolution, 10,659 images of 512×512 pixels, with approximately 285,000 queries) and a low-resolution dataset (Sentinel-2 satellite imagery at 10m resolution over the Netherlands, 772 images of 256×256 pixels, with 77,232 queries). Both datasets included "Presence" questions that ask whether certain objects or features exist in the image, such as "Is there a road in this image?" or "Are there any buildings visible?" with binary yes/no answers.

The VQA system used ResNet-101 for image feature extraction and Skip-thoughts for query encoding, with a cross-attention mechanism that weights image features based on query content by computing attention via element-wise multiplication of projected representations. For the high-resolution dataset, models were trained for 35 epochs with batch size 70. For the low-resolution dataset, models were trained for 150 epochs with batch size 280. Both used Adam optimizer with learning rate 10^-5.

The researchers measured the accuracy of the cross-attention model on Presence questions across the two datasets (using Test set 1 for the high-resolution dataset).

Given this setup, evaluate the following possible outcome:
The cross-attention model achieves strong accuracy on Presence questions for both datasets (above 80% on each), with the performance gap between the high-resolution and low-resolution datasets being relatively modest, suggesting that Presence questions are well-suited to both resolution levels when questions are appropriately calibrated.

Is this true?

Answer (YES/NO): YES